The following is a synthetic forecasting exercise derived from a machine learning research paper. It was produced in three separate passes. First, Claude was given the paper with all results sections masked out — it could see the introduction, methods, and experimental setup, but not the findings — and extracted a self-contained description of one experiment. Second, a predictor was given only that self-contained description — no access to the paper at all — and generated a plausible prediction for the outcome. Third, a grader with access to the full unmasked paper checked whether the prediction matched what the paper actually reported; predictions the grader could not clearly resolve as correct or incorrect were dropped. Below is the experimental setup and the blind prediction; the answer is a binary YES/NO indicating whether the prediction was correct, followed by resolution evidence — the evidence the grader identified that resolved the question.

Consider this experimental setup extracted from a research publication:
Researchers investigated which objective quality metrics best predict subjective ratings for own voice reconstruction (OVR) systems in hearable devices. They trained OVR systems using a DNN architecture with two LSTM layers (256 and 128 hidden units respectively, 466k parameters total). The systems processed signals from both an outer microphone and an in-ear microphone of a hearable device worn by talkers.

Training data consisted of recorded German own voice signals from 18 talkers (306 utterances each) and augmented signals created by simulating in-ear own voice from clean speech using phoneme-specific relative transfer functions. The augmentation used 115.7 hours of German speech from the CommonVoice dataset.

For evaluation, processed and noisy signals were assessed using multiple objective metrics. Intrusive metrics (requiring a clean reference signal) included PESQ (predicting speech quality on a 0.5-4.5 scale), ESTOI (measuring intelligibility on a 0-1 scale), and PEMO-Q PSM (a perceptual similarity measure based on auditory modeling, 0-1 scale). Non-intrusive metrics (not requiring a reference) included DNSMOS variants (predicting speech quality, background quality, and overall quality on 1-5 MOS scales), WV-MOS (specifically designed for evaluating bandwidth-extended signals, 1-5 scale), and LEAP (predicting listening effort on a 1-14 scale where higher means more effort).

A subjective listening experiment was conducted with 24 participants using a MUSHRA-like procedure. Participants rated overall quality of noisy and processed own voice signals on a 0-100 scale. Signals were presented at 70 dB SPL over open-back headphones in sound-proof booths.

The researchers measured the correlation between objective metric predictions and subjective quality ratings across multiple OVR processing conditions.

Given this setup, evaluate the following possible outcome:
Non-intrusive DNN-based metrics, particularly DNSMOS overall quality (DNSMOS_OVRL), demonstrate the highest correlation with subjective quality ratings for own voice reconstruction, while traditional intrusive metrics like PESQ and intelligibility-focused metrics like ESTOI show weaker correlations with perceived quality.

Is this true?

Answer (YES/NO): NO